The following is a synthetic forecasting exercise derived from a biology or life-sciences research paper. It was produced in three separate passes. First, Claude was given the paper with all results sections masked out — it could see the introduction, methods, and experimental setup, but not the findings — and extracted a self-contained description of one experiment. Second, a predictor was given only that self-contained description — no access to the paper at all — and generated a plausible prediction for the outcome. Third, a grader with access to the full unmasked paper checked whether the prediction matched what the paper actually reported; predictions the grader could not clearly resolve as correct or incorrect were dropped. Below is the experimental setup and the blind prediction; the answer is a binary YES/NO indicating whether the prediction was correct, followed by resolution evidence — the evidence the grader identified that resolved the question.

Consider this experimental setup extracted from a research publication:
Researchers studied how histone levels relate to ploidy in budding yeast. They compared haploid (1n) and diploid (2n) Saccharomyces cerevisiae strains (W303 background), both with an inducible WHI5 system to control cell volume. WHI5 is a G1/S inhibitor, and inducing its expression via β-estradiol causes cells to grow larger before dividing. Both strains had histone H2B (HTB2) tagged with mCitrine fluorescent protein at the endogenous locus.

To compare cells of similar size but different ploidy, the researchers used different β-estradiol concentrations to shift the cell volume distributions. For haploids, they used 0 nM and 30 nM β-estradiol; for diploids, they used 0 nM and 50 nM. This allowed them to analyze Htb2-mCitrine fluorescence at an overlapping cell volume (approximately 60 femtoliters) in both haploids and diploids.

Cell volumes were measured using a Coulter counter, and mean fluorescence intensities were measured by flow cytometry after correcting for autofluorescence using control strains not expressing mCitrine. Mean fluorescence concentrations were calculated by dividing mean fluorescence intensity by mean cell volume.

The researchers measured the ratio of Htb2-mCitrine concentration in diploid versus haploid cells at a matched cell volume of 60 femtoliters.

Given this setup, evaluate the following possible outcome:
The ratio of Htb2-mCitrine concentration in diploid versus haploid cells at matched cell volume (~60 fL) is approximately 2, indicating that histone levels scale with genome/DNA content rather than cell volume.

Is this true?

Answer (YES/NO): YES